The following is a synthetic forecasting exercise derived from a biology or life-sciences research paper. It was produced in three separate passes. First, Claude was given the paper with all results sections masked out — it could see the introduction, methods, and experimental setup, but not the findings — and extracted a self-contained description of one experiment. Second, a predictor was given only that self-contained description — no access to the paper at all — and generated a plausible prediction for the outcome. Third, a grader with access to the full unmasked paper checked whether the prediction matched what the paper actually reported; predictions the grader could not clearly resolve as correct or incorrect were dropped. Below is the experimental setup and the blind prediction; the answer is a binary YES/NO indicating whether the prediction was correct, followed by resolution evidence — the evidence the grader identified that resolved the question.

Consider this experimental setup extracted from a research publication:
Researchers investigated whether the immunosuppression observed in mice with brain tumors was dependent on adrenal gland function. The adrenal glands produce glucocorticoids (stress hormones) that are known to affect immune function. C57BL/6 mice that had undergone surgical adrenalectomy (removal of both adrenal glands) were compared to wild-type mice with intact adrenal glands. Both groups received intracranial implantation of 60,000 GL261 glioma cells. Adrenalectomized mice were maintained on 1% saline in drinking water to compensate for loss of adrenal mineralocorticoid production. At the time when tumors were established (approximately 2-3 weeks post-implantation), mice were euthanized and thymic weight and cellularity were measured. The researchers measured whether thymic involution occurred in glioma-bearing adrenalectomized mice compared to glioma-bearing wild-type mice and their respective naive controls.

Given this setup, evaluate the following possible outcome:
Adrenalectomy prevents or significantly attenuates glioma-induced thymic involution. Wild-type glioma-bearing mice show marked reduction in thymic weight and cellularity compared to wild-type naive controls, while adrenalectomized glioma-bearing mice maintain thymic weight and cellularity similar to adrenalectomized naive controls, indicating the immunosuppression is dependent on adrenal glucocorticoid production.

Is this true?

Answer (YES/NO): YES